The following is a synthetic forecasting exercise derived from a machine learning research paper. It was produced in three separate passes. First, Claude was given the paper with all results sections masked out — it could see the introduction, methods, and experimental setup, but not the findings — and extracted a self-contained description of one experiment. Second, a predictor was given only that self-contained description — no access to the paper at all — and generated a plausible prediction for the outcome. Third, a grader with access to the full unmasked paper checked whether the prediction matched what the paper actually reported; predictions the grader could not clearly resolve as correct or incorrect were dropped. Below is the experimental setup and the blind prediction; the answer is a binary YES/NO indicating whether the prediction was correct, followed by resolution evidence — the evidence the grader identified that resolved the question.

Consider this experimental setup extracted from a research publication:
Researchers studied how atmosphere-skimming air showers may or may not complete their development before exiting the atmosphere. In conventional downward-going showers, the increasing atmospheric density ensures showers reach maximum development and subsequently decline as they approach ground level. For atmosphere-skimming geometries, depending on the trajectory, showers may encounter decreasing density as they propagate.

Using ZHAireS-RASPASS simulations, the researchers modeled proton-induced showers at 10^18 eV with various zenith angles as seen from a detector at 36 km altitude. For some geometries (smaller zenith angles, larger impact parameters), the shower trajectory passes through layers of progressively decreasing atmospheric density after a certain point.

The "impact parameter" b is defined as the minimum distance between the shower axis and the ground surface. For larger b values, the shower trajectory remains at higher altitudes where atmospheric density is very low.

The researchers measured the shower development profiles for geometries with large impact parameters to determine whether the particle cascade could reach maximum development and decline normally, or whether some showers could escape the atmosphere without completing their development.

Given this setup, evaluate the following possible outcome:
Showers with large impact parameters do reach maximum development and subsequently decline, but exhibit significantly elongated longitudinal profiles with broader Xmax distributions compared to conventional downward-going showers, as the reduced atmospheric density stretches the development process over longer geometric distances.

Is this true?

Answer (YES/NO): NO